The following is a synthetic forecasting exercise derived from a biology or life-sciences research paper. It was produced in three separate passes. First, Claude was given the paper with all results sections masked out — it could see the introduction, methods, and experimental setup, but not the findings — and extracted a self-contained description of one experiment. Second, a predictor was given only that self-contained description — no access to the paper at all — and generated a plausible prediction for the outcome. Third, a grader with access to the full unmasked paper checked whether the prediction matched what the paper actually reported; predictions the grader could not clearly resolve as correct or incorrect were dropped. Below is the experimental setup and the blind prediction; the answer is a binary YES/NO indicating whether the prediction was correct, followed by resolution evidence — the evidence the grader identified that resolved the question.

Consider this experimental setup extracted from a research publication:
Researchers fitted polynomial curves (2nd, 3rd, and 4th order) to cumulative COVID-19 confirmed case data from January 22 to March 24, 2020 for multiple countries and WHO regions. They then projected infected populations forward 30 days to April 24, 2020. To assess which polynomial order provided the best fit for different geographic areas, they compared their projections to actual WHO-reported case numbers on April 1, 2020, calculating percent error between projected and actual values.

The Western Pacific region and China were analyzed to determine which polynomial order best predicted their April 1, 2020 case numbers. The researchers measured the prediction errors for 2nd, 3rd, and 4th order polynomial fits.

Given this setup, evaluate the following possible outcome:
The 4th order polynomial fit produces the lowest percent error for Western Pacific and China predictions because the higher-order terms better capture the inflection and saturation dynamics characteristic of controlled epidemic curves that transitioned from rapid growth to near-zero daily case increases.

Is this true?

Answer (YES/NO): NO